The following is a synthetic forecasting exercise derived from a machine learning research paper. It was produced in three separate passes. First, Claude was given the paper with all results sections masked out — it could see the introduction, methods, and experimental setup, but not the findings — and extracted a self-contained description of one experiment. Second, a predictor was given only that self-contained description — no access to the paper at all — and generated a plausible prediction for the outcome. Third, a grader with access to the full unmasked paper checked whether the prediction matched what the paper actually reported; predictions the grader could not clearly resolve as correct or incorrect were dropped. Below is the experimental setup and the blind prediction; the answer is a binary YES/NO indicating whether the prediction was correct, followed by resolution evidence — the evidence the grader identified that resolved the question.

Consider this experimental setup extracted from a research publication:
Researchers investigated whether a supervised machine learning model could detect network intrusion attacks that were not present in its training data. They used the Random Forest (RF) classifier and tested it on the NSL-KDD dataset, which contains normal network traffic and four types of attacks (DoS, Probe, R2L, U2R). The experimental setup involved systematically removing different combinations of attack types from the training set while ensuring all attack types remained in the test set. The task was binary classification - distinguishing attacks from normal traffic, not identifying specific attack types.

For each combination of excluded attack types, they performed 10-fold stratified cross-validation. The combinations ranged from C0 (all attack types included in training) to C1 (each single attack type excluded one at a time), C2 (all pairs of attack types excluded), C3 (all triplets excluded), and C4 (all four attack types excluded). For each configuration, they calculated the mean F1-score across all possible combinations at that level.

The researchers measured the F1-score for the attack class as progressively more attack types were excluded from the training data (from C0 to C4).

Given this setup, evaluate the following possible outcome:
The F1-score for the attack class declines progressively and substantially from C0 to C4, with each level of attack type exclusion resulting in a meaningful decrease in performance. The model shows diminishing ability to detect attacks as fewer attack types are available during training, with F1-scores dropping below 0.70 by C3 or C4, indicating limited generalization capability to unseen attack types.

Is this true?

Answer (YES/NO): YES